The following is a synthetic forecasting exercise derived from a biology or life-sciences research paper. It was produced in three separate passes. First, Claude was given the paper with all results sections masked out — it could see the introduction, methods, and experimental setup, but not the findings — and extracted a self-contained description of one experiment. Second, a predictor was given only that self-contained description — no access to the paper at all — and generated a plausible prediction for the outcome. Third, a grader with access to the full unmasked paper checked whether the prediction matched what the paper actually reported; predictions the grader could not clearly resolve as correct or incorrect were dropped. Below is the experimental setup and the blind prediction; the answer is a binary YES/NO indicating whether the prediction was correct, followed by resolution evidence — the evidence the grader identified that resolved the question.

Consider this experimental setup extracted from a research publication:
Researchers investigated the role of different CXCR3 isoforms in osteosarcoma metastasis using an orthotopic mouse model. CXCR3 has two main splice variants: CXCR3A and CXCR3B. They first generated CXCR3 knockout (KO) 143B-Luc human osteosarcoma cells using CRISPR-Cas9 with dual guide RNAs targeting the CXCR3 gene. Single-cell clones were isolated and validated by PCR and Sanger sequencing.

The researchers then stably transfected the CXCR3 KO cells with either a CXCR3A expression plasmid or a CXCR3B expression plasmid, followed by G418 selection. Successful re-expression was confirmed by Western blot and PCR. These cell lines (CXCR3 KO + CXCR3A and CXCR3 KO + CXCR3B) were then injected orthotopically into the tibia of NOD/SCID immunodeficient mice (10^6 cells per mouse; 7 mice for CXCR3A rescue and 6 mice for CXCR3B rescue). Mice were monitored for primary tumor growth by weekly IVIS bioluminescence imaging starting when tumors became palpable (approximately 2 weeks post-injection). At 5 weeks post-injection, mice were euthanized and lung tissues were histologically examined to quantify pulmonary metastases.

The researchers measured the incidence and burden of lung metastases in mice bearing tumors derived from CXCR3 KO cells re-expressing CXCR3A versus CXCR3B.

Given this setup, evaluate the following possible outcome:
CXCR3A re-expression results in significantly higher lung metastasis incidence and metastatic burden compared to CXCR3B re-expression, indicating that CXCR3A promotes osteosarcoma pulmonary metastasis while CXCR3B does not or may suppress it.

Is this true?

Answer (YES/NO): YES